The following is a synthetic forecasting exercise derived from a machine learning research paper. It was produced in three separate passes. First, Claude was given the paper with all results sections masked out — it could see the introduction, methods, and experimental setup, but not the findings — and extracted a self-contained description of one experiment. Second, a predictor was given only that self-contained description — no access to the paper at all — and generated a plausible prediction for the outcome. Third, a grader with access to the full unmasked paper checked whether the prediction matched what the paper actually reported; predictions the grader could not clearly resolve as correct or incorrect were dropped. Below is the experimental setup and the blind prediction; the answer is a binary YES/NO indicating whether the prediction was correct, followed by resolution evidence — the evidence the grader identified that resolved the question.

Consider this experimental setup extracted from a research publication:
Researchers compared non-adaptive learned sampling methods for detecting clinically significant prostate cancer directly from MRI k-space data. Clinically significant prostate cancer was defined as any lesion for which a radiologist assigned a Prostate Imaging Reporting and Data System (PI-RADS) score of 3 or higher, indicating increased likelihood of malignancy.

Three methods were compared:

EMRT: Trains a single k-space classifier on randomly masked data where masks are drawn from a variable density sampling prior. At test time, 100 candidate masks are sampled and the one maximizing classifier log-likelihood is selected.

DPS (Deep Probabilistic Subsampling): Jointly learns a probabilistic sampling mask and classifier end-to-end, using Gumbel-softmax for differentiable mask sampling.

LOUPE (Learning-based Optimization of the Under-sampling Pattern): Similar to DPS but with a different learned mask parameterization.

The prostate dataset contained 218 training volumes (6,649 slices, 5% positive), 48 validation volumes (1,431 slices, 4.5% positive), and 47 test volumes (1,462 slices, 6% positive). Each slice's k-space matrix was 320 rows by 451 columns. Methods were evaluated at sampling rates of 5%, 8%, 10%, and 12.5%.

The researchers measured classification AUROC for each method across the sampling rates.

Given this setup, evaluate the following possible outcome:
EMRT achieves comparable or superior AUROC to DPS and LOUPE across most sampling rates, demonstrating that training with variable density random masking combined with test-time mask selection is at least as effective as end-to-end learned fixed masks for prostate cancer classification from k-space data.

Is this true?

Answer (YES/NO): YES